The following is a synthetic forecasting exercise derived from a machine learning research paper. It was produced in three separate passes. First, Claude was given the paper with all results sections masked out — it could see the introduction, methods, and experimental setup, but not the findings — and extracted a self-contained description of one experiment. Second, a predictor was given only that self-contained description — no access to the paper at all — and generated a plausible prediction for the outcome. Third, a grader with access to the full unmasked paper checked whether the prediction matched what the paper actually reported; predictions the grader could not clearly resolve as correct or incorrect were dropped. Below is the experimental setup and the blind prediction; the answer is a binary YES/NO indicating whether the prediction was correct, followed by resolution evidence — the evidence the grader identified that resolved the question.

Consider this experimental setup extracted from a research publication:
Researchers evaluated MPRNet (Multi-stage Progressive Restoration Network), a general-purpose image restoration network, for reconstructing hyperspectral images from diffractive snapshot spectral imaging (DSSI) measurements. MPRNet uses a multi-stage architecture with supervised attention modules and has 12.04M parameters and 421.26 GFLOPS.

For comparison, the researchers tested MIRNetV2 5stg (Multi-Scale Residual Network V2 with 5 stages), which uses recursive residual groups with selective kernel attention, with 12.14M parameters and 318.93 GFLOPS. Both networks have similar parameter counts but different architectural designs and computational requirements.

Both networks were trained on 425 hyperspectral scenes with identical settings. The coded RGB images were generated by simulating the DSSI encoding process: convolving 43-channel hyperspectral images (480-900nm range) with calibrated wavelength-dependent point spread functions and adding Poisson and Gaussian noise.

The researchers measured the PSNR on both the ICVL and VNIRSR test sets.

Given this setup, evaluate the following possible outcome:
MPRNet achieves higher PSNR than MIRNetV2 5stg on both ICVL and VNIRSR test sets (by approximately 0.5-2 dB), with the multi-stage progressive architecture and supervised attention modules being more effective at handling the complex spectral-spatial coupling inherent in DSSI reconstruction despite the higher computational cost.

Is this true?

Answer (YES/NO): NO